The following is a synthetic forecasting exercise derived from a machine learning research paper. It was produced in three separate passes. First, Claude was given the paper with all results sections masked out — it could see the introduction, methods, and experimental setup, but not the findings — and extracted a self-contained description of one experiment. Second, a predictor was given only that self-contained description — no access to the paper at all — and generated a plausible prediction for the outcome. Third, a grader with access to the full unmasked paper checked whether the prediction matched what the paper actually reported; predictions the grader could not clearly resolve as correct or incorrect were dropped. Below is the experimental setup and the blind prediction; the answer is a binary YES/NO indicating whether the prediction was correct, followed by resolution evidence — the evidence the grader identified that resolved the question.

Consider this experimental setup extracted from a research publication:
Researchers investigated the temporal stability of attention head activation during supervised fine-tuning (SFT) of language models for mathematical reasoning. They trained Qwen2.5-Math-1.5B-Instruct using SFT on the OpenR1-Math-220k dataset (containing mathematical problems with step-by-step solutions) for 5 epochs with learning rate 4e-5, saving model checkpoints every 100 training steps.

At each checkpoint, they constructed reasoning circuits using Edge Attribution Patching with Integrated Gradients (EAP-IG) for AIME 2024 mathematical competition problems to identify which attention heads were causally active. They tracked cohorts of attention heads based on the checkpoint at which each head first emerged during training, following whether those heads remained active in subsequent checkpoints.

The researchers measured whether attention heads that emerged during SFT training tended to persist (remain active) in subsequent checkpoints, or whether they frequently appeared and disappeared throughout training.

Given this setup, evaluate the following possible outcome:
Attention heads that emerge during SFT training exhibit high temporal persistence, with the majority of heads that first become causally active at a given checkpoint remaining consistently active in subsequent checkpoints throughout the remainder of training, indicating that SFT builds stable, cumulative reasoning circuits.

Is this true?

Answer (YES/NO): YES